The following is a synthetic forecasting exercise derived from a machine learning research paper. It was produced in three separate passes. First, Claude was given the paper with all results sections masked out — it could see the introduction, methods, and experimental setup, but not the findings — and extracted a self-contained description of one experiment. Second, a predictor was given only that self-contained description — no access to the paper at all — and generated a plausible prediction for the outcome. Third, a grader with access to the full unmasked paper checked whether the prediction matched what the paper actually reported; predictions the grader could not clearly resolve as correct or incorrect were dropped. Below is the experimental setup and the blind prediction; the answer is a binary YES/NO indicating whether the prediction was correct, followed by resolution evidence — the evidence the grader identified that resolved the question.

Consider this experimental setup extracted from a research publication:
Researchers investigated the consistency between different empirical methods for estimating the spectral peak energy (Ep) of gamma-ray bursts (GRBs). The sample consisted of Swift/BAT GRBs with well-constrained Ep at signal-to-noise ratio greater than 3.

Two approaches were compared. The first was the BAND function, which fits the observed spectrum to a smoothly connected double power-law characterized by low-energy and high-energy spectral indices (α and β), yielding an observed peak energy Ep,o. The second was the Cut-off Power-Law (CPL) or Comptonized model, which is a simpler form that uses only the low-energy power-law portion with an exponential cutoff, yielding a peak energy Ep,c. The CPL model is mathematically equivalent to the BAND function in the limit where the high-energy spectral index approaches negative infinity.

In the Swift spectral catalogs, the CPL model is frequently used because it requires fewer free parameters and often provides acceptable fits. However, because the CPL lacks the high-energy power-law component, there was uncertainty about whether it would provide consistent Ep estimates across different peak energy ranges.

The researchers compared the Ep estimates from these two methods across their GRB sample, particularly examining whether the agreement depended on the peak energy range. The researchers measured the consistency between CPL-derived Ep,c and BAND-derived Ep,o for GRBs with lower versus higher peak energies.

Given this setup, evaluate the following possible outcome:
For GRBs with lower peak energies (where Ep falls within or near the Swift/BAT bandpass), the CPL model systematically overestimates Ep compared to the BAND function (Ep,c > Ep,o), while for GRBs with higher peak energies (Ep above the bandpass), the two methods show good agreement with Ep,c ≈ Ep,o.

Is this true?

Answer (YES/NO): NO